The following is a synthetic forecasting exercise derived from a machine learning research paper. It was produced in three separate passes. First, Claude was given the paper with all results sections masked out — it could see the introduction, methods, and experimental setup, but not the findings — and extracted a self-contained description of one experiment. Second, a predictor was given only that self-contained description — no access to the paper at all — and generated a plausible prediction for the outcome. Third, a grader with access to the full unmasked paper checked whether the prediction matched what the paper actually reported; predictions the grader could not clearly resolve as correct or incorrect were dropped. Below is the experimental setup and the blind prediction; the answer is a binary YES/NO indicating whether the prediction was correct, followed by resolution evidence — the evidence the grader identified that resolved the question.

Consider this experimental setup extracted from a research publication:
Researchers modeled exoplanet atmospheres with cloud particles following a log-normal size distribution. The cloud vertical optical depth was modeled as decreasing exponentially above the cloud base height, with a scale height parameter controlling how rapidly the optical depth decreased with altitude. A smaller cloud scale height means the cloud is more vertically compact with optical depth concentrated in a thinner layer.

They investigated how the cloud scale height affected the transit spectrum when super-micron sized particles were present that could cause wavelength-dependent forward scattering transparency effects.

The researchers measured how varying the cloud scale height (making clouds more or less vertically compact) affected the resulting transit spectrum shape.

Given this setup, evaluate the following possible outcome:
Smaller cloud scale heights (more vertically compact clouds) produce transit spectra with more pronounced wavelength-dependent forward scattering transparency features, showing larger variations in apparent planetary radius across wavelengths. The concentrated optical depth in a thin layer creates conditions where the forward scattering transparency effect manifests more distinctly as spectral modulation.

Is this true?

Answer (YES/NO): NO